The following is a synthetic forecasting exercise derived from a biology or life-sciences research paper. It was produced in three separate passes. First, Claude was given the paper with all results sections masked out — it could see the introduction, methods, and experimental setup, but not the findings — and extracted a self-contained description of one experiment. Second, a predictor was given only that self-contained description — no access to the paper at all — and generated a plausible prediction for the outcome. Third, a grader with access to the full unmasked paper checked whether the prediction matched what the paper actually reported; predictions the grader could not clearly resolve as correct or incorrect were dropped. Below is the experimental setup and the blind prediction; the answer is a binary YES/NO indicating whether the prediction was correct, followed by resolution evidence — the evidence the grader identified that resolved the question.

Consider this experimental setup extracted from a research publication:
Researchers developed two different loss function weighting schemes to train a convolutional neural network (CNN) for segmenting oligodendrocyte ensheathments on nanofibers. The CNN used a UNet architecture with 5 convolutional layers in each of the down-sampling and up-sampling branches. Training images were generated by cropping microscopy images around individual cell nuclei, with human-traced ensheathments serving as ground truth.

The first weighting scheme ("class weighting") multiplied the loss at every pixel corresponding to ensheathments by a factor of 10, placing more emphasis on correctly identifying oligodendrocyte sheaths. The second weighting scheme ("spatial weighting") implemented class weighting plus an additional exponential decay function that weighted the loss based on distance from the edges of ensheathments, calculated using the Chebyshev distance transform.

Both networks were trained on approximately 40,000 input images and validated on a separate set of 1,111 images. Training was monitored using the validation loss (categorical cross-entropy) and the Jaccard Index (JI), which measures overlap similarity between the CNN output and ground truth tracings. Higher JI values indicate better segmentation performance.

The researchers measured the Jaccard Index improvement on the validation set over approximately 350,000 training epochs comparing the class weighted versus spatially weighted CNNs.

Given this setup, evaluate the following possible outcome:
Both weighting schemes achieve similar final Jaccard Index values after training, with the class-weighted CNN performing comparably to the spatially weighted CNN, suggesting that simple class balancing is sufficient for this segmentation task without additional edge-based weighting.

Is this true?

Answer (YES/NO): NO